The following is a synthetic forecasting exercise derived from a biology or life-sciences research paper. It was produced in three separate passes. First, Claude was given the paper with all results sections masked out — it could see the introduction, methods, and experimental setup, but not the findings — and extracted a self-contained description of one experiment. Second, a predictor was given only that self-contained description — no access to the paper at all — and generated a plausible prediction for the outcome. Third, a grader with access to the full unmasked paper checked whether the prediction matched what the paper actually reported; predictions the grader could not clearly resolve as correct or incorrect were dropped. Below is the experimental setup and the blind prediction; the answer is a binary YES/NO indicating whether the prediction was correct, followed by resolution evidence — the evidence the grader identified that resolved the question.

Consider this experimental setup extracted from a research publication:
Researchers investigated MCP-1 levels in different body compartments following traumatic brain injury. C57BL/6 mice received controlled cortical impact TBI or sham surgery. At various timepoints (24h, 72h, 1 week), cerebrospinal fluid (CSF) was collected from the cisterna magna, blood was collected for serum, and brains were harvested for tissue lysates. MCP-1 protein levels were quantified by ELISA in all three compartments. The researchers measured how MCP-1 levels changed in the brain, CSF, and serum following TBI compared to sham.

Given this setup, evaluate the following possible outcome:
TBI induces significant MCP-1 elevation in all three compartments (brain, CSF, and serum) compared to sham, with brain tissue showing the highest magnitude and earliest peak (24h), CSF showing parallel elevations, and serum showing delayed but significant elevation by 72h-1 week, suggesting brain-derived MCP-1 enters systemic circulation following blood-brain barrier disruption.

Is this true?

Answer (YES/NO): NO